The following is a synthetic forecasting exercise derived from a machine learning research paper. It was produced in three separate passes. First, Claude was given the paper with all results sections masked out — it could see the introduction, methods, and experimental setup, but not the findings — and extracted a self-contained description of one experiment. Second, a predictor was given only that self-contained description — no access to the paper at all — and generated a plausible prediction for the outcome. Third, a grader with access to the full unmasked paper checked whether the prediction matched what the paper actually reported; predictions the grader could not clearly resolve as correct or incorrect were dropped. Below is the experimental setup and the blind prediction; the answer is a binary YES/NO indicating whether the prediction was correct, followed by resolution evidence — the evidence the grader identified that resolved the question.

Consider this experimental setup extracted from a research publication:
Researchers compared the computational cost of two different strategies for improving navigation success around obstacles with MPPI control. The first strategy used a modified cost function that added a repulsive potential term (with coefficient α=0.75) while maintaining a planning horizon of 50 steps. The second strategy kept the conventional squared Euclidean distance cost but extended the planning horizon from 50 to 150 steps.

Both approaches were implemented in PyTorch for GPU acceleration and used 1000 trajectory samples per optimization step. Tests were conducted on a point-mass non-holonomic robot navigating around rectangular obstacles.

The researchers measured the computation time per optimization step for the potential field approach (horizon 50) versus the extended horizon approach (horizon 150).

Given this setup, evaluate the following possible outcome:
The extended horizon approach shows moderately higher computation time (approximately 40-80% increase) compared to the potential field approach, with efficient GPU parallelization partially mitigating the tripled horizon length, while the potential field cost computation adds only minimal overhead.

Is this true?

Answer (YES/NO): NO